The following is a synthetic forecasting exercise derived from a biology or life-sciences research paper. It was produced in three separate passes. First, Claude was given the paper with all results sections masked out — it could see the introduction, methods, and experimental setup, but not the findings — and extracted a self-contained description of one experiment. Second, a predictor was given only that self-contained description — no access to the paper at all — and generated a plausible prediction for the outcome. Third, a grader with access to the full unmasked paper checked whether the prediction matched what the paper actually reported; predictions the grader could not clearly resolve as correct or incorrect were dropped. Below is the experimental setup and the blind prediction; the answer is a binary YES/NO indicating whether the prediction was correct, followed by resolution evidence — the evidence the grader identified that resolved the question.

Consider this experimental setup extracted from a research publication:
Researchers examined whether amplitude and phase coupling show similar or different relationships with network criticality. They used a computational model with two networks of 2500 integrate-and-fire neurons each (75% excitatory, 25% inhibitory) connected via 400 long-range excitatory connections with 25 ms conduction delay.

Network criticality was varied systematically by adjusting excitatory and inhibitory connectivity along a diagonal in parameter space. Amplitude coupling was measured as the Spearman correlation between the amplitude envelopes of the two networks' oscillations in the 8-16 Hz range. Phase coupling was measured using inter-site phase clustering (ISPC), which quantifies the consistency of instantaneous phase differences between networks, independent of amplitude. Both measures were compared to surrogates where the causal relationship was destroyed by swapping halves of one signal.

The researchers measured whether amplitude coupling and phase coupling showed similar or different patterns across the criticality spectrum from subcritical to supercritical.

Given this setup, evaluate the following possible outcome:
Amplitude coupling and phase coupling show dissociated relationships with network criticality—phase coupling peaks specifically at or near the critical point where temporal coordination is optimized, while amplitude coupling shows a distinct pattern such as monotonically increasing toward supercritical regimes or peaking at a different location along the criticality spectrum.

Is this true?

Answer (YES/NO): NO